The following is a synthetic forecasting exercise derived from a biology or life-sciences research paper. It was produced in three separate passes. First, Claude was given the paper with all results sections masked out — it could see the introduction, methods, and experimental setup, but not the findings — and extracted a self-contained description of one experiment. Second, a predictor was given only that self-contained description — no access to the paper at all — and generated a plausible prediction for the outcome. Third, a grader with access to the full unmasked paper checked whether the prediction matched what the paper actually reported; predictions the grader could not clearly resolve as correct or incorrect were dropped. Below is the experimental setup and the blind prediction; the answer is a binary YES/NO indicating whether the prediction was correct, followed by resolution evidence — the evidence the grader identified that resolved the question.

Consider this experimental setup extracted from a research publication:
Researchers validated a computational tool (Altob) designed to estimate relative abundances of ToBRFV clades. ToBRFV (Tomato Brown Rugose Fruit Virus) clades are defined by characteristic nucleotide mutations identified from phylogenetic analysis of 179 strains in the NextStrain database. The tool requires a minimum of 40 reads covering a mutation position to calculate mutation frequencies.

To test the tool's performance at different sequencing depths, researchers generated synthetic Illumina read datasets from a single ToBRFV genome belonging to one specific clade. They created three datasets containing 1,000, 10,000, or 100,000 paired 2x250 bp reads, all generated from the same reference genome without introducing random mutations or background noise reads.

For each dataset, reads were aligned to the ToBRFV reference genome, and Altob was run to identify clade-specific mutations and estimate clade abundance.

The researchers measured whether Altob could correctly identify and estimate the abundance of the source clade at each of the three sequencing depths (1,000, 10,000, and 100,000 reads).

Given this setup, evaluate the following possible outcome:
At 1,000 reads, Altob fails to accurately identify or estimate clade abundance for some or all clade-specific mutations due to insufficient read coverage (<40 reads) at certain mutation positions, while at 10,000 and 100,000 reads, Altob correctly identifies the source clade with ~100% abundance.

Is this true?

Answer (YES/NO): NO